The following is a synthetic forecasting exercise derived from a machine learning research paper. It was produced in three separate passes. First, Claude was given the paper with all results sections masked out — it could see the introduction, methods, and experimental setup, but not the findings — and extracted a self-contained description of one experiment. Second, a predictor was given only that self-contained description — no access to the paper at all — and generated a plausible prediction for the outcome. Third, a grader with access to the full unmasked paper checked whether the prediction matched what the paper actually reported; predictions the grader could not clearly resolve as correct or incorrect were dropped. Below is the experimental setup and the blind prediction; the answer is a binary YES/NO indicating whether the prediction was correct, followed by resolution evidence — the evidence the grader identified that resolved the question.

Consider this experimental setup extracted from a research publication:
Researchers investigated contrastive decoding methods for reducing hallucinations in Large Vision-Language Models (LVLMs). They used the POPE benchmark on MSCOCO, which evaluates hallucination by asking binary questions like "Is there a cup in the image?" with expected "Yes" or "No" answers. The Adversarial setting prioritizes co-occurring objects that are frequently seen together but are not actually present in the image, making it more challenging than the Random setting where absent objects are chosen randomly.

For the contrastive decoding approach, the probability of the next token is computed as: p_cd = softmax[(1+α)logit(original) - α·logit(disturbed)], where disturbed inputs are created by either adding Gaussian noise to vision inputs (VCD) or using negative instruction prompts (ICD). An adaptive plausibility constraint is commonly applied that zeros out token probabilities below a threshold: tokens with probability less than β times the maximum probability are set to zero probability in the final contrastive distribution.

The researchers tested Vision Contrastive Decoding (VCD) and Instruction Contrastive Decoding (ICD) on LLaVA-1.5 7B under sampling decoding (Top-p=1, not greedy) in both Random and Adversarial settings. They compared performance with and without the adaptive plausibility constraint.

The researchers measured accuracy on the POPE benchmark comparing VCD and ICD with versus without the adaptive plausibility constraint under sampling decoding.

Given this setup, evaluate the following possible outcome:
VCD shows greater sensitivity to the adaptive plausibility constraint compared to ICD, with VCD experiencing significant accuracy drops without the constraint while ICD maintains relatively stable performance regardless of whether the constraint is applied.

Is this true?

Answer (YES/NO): NO